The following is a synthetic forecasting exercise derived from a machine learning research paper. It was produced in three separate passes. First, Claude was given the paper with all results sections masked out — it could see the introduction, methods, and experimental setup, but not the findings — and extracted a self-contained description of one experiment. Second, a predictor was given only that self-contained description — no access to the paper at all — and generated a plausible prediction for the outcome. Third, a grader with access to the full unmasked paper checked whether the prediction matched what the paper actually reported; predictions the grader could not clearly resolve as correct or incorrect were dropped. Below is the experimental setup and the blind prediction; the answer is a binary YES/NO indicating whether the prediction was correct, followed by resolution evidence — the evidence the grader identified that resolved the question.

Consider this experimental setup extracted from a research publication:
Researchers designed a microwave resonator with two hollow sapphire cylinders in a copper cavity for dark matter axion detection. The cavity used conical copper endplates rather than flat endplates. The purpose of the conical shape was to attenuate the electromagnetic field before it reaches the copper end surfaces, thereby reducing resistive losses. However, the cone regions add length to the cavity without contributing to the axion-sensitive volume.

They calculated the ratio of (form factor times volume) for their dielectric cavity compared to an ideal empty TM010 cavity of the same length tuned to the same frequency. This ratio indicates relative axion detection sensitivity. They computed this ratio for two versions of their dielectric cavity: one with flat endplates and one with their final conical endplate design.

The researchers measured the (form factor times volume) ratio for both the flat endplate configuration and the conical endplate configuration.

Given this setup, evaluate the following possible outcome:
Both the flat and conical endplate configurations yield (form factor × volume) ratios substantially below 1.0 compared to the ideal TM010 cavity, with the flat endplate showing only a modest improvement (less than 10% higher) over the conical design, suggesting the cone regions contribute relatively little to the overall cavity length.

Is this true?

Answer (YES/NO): YES